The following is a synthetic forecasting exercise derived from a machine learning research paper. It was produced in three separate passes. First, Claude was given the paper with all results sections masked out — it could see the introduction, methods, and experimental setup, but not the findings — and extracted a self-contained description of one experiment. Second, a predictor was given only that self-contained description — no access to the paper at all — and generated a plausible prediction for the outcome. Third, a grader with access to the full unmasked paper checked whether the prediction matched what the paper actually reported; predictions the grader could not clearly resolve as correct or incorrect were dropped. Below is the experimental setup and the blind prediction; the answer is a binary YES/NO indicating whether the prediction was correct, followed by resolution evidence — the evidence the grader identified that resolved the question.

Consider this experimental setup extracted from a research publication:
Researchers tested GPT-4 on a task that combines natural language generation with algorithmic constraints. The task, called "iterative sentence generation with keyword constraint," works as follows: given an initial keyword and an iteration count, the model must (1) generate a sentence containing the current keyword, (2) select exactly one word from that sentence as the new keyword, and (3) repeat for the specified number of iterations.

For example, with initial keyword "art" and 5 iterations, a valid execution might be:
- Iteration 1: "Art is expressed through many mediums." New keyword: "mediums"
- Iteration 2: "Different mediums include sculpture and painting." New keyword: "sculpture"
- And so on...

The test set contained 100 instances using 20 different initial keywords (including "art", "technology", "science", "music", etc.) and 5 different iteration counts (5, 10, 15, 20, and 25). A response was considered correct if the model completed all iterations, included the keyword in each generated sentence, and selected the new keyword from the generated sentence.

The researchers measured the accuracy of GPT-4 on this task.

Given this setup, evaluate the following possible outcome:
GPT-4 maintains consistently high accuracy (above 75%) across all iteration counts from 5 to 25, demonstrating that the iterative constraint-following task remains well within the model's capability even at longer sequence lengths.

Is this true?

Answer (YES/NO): YES